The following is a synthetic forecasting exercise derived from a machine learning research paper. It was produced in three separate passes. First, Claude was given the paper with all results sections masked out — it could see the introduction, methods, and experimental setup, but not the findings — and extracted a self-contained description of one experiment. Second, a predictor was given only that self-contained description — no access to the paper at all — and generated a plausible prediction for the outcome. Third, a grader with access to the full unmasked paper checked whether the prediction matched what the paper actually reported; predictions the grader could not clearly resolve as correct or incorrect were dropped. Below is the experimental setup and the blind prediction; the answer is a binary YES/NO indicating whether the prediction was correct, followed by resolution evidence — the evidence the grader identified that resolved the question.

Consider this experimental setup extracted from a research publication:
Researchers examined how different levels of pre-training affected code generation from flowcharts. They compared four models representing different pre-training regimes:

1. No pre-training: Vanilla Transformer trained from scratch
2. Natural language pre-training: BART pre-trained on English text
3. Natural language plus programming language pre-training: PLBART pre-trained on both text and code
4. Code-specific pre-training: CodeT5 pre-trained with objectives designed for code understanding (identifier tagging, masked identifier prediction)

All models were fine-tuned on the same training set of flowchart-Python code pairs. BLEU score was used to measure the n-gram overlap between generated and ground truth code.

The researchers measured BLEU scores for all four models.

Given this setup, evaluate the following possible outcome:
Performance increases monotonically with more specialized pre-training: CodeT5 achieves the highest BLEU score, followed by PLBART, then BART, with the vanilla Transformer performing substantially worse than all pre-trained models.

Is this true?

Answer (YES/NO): YES